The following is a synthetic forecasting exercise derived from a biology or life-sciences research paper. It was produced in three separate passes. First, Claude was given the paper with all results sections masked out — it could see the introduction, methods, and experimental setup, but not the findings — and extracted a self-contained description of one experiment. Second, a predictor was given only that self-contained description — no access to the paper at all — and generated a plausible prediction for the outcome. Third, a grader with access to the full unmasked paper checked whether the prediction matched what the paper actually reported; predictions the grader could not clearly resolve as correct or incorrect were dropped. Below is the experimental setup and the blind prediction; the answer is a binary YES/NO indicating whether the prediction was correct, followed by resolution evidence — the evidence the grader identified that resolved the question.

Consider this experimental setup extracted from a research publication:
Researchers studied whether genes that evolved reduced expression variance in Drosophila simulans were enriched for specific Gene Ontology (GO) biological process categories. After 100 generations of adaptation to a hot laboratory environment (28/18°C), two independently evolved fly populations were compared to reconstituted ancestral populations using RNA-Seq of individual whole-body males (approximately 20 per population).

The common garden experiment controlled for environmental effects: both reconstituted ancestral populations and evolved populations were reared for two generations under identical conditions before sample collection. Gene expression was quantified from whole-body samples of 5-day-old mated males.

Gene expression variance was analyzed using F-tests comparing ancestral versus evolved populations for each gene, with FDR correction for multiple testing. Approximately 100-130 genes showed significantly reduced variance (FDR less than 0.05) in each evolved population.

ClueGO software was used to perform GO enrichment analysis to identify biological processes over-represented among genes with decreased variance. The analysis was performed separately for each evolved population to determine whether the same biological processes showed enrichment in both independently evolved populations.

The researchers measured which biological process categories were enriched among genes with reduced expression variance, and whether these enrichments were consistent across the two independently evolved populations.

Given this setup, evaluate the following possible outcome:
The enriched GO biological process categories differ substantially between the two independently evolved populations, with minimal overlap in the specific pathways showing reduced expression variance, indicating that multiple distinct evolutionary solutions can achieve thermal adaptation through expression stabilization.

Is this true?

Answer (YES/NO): NO